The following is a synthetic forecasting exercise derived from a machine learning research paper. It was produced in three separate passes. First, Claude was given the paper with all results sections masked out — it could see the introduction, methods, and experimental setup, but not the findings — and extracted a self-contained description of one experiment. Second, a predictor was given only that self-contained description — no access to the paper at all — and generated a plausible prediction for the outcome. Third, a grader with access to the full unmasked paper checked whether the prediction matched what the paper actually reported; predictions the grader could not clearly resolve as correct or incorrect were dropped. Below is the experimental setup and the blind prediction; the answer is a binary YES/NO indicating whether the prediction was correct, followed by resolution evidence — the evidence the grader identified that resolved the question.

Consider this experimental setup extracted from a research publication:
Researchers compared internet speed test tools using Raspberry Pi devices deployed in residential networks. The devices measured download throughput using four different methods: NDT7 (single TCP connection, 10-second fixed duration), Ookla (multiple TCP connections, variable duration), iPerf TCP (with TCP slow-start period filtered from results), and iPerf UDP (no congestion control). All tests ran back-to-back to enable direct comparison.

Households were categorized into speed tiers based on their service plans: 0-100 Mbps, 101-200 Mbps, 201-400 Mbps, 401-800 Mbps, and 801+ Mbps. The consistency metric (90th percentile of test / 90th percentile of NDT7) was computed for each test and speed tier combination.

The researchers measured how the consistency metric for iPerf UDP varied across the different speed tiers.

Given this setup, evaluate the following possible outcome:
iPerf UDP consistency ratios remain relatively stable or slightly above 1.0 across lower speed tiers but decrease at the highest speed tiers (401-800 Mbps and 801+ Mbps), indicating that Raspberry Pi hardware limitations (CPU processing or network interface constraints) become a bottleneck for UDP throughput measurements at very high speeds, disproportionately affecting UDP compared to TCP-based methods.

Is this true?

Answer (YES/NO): NO